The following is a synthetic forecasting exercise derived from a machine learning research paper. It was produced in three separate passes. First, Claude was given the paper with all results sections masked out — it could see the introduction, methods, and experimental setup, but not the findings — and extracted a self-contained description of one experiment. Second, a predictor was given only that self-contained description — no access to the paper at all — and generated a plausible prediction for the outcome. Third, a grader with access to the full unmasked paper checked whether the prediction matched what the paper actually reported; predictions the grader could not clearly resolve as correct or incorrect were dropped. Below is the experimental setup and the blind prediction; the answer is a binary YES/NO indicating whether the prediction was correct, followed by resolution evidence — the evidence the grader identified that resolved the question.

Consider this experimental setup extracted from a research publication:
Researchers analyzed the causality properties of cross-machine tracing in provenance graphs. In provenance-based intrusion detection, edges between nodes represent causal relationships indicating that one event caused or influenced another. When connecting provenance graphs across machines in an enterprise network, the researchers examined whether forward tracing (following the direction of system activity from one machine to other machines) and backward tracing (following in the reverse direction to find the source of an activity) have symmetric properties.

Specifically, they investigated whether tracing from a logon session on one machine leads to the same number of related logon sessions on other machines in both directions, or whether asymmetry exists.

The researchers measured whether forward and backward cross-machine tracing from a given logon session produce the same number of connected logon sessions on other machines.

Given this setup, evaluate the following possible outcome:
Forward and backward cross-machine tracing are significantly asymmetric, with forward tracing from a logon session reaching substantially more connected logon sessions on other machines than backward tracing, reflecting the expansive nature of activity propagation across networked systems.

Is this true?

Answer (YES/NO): YES